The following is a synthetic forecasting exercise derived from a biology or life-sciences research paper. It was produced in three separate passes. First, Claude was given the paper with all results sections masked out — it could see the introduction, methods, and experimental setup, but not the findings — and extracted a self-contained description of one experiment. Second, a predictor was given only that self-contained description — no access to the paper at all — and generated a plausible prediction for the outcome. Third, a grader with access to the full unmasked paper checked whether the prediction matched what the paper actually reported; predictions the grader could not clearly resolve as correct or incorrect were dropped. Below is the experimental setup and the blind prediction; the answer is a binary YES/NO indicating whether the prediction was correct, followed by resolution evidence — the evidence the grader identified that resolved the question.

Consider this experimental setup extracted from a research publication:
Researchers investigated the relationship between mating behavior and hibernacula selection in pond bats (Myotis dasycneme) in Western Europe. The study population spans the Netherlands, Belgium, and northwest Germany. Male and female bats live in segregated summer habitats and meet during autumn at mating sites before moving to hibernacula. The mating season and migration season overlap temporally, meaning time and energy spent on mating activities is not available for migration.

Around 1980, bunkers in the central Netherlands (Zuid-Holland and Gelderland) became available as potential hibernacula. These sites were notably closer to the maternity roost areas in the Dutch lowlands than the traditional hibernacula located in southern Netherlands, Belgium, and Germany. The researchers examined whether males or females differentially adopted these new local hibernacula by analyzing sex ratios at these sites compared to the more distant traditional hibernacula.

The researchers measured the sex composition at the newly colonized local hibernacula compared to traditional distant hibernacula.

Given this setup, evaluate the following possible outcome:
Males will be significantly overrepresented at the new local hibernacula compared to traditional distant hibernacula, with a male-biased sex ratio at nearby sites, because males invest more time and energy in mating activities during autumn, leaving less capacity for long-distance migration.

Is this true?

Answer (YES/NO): YES